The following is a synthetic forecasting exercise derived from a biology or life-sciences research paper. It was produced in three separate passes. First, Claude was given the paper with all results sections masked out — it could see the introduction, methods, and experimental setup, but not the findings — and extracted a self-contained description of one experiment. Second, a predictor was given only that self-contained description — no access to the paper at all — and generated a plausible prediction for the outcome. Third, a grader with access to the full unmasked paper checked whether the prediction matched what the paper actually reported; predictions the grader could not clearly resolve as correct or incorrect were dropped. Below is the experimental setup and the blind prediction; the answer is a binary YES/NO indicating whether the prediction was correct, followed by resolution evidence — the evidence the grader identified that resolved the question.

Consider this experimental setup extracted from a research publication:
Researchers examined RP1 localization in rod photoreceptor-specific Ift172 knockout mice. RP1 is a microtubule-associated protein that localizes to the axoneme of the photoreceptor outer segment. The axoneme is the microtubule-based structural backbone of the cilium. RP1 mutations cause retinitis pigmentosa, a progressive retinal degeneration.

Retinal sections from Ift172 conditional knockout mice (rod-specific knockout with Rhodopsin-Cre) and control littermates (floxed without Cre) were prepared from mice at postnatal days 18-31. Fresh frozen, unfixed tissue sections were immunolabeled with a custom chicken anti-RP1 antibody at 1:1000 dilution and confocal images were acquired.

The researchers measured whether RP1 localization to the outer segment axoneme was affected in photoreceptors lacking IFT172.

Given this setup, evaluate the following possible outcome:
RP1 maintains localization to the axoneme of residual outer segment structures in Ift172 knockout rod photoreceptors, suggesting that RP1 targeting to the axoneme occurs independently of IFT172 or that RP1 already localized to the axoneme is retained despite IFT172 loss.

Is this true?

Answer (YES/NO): NO